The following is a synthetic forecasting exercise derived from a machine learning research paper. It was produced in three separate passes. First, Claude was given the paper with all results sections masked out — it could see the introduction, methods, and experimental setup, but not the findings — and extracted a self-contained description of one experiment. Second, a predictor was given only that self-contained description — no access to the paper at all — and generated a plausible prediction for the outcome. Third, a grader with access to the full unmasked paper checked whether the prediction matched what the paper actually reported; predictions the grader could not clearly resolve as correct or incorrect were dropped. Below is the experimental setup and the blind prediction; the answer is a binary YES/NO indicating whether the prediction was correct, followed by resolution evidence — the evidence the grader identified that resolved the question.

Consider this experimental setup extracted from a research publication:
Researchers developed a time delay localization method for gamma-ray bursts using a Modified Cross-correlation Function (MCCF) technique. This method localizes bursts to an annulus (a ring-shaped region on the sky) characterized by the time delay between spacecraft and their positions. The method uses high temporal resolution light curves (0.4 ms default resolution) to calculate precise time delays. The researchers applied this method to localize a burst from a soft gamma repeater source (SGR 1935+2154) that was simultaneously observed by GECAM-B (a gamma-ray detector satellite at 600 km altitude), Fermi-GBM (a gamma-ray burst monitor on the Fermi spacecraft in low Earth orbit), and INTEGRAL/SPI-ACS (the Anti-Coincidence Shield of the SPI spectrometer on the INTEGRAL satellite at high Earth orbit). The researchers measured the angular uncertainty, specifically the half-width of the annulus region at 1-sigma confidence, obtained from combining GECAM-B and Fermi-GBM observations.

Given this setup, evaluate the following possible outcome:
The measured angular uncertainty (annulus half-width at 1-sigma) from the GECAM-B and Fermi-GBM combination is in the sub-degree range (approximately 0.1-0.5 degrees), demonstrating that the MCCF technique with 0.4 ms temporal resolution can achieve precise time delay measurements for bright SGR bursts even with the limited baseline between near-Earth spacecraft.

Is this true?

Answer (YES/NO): YES